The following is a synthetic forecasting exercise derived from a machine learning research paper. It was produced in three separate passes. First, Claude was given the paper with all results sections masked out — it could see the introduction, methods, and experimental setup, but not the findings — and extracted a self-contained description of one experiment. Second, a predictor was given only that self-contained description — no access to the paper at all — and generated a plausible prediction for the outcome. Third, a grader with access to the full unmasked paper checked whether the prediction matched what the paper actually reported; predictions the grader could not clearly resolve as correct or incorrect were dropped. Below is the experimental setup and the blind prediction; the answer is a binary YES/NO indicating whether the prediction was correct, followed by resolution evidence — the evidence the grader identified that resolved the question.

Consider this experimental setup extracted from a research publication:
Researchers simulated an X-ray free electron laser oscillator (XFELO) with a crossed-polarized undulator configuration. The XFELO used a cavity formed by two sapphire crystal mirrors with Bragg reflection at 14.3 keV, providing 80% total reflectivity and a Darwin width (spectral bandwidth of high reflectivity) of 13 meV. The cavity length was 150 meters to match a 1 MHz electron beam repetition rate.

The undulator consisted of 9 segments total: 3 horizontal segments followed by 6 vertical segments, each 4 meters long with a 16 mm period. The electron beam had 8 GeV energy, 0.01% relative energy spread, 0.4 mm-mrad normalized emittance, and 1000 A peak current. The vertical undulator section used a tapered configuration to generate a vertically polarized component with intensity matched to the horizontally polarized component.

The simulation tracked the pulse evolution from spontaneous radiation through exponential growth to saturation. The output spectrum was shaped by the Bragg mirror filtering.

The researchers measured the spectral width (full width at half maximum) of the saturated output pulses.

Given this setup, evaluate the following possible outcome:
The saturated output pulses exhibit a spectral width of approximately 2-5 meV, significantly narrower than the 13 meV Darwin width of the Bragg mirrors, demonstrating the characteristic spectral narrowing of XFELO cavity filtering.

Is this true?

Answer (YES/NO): NO